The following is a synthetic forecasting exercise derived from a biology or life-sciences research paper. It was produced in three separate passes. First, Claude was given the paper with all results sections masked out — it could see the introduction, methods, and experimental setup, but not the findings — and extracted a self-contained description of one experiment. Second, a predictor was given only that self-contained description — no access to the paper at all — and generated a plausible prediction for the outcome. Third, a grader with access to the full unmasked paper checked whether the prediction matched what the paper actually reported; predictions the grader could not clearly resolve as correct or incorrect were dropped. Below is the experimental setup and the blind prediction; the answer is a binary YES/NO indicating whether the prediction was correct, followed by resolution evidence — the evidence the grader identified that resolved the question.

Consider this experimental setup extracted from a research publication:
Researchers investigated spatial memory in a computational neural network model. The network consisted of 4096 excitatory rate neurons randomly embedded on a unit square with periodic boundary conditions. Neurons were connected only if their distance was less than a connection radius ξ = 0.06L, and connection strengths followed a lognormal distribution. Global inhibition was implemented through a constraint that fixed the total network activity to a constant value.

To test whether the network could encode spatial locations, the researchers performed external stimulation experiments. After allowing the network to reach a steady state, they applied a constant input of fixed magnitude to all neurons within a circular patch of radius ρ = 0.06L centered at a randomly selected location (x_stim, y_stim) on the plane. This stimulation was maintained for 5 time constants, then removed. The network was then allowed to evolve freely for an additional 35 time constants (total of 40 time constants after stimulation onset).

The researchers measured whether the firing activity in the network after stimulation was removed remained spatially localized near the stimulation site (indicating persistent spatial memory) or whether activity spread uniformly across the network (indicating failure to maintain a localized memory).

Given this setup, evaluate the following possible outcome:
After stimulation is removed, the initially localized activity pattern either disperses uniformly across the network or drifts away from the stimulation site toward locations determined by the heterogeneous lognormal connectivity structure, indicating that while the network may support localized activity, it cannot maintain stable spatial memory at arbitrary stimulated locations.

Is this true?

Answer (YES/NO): NO